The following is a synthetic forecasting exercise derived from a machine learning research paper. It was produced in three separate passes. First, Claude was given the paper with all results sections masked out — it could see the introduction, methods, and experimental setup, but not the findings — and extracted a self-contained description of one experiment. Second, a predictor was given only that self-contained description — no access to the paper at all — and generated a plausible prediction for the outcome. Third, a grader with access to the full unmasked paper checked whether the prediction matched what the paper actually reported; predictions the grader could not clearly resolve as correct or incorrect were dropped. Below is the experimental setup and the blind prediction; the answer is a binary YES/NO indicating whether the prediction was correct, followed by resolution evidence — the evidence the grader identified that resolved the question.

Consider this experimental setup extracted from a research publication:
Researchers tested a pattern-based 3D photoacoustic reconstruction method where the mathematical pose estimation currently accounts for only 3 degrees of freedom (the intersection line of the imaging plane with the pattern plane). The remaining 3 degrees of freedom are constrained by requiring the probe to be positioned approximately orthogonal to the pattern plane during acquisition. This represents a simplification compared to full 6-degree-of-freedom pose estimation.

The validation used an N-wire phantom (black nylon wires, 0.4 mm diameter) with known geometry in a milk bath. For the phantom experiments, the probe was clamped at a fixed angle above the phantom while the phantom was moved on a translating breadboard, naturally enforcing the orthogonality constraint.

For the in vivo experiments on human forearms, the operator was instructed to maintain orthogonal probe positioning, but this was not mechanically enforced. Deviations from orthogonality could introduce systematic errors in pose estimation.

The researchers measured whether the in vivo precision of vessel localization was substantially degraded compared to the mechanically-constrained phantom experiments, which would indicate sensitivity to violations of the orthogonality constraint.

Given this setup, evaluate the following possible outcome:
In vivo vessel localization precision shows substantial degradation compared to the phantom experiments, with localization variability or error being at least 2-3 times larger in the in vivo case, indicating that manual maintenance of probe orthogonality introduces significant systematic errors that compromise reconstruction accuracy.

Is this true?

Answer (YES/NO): NO